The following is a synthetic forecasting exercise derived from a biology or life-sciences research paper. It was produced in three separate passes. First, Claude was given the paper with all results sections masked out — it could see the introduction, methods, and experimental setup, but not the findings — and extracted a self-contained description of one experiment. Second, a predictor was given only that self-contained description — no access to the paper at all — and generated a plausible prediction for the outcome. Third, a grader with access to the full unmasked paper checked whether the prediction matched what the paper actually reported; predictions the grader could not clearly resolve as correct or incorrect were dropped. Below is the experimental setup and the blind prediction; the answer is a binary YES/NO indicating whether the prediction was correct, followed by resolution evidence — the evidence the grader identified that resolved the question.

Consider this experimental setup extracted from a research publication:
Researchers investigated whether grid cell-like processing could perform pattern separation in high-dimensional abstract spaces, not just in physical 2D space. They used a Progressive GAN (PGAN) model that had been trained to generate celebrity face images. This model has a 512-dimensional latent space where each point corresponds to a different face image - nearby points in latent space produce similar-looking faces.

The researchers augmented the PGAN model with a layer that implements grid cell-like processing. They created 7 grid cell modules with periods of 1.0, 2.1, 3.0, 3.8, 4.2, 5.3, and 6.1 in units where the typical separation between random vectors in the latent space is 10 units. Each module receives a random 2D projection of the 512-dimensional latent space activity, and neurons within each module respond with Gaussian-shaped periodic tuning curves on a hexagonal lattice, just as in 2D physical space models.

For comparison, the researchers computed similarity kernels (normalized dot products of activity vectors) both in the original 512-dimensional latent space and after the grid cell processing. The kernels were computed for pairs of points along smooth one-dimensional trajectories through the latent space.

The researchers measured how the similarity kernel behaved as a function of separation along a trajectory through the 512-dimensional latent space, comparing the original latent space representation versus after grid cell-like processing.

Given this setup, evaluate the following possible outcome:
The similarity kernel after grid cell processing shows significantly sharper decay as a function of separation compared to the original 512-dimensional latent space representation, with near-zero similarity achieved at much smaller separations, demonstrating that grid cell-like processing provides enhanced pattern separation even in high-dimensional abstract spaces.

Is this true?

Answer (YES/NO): YES